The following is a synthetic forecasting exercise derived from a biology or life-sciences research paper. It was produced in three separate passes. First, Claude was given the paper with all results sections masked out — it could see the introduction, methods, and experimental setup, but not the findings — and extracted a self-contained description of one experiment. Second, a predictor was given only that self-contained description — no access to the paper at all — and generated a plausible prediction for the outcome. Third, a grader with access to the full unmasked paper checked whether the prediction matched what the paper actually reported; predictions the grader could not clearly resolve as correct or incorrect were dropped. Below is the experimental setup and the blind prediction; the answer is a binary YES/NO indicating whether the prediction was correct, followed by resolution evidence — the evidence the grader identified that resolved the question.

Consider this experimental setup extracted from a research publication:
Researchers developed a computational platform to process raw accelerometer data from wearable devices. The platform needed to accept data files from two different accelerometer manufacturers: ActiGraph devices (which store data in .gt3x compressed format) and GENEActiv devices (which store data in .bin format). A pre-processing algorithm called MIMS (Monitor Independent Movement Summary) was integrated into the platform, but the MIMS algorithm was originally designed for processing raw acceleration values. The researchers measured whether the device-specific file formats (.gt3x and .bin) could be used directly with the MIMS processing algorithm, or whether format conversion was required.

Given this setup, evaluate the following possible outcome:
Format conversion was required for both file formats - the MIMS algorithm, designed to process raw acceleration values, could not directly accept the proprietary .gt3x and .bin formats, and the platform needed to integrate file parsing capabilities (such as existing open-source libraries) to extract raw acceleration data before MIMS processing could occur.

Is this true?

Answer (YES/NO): YES